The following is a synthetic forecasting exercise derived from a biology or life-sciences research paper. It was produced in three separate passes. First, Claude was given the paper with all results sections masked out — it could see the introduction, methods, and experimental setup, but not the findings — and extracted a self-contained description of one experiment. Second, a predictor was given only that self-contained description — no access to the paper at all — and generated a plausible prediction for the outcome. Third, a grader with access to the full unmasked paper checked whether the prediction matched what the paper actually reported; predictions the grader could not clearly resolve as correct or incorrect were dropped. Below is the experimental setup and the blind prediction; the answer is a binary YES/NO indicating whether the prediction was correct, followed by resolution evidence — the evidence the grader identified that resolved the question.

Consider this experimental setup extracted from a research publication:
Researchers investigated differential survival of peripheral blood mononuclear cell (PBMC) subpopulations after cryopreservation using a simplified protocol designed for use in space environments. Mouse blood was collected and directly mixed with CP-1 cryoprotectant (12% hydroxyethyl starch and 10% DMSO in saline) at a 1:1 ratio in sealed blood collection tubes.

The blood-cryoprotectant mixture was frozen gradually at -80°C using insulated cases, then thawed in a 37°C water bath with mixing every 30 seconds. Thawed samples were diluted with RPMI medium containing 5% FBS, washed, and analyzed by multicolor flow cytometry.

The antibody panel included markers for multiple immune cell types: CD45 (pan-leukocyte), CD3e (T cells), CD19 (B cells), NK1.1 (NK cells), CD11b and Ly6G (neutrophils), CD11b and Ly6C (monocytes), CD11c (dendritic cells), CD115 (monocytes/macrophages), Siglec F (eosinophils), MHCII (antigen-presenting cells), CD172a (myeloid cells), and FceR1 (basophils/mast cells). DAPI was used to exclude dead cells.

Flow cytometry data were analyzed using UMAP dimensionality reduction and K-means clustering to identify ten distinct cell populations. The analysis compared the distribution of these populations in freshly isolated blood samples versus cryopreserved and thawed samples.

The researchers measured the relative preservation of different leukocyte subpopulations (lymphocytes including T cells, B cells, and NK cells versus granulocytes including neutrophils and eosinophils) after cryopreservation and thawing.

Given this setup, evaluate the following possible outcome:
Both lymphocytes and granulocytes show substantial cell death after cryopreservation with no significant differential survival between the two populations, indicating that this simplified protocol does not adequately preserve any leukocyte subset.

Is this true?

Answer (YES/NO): NO